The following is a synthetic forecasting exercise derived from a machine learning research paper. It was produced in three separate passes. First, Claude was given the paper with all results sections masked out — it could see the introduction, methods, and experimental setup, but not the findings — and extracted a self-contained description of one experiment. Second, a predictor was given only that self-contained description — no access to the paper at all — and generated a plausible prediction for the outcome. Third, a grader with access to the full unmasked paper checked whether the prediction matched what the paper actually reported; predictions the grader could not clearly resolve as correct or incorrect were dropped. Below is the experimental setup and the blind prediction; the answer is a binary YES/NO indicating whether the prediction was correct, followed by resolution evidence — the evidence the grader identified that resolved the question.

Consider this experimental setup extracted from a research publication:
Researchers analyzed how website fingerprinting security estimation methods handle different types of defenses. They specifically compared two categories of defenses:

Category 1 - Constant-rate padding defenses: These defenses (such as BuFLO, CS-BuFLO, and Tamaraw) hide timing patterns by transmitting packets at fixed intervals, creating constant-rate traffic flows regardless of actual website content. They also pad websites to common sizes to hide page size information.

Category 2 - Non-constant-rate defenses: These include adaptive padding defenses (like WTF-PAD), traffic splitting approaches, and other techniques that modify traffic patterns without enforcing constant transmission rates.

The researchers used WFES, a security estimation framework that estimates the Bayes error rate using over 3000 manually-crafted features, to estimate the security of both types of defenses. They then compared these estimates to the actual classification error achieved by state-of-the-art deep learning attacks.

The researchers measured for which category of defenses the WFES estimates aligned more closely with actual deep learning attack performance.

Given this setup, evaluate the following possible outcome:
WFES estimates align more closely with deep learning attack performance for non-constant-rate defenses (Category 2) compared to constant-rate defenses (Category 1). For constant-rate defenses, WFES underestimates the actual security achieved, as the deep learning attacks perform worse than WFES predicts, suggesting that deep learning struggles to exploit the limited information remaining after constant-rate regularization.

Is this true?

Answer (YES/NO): NO